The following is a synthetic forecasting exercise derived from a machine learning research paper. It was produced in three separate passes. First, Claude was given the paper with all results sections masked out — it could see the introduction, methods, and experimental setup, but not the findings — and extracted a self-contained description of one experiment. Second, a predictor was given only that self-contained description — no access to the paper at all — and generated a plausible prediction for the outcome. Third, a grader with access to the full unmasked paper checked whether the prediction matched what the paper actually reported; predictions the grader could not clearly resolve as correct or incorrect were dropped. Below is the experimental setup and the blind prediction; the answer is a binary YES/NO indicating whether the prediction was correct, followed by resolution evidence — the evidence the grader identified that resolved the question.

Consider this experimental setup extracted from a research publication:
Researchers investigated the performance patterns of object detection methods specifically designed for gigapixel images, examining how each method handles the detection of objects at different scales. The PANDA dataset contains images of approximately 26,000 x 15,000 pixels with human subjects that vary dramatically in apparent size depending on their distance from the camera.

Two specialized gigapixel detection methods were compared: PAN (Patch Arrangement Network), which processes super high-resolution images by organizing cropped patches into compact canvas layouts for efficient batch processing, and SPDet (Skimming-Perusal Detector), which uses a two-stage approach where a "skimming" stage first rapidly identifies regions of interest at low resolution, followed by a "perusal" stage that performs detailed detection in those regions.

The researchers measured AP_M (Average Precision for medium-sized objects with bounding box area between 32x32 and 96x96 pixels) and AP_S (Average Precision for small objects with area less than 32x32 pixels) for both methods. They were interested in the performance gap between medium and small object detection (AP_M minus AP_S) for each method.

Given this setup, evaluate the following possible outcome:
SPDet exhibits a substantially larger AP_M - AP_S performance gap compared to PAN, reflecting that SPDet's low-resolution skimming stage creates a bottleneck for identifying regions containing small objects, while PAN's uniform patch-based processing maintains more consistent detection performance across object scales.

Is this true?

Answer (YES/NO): NO